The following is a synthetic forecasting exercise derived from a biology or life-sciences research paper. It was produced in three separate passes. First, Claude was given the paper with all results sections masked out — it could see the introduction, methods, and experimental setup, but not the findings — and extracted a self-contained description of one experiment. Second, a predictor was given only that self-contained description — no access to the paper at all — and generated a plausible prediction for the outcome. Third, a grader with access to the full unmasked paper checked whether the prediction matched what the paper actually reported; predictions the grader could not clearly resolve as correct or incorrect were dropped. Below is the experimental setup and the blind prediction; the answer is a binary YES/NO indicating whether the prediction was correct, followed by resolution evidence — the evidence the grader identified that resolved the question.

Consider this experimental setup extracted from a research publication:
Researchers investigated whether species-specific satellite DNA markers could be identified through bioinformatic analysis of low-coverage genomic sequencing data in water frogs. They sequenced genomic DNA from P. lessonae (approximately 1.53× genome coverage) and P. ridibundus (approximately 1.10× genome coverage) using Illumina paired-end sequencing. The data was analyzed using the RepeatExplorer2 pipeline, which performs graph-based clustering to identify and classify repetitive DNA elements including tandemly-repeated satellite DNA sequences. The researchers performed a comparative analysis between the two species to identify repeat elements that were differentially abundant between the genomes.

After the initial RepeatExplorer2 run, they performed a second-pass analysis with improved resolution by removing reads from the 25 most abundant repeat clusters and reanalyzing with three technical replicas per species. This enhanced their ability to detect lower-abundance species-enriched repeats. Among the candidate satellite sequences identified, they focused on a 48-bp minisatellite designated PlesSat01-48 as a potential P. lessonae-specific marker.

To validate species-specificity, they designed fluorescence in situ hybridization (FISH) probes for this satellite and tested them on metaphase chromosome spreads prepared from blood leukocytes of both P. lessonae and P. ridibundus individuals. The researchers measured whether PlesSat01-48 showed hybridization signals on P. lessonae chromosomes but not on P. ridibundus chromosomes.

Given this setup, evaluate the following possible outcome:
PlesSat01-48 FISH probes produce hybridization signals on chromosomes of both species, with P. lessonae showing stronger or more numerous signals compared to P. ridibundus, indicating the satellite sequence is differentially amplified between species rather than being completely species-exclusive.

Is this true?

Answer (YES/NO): NO